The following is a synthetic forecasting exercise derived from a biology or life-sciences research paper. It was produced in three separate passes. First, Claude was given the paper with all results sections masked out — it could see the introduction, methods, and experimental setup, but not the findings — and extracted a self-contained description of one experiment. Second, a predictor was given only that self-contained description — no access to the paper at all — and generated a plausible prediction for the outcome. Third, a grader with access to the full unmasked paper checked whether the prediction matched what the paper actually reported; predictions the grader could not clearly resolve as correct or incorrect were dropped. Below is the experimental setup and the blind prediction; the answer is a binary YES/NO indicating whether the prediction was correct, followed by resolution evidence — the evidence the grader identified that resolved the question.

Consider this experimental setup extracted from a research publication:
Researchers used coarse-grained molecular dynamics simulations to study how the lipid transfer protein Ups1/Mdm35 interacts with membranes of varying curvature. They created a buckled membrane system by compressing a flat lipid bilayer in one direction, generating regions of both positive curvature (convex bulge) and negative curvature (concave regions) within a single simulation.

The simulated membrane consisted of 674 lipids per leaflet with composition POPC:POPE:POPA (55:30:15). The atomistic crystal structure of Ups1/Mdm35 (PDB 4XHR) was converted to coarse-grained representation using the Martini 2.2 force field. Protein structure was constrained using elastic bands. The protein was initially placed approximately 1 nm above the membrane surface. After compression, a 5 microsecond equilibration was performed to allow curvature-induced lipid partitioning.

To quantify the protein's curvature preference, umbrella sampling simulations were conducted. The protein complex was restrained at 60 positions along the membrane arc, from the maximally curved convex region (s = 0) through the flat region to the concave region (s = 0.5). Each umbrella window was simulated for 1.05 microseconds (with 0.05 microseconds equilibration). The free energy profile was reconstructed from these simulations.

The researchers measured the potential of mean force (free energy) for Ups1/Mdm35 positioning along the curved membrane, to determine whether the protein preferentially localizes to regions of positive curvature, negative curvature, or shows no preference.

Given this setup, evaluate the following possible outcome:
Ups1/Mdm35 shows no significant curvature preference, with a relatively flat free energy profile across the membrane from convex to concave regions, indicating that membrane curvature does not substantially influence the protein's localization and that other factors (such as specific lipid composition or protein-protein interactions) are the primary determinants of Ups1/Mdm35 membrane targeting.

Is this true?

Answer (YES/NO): NO